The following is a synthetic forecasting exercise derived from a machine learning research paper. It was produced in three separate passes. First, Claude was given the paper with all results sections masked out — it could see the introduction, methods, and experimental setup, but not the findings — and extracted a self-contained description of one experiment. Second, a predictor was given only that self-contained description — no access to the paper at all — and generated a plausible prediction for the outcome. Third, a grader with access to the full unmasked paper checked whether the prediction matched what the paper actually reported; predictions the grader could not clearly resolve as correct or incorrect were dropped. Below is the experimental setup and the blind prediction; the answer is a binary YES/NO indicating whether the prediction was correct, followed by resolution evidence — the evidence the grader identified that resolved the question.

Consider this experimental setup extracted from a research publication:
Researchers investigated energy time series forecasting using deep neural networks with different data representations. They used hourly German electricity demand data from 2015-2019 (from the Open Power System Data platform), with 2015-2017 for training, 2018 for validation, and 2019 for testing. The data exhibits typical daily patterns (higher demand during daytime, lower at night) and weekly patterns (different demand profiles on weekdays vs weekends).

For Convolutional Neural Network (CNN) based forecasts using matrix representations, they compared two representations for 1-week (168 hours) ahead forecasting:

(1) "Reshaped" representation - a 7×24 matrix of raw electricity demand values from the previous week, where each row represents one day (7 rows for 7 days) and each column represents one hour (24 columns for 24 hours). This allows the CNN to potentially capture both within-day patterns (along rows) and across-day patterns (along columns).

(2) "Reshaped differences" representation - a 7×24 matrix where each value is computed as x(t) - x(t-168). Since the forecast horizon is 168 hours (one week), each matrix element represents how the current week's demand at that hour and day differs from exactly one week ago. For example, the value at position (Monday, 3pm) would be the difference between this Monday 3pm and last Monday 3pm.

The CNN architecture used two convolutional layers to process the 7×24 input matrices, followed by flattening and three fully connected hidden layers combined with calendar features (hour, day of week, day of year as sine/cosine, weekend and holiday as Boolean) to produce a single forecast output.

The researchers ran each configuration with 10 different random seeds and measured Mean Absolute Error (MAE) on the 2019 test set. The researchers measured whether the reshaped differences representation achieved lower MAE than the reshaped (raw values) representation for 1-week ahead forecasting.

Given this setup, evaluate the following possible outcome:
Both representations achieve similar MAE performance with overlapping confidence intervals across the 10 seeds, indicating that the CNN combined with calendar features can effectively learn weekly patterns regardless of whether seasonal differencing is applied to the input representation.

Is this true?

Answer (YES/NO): NO